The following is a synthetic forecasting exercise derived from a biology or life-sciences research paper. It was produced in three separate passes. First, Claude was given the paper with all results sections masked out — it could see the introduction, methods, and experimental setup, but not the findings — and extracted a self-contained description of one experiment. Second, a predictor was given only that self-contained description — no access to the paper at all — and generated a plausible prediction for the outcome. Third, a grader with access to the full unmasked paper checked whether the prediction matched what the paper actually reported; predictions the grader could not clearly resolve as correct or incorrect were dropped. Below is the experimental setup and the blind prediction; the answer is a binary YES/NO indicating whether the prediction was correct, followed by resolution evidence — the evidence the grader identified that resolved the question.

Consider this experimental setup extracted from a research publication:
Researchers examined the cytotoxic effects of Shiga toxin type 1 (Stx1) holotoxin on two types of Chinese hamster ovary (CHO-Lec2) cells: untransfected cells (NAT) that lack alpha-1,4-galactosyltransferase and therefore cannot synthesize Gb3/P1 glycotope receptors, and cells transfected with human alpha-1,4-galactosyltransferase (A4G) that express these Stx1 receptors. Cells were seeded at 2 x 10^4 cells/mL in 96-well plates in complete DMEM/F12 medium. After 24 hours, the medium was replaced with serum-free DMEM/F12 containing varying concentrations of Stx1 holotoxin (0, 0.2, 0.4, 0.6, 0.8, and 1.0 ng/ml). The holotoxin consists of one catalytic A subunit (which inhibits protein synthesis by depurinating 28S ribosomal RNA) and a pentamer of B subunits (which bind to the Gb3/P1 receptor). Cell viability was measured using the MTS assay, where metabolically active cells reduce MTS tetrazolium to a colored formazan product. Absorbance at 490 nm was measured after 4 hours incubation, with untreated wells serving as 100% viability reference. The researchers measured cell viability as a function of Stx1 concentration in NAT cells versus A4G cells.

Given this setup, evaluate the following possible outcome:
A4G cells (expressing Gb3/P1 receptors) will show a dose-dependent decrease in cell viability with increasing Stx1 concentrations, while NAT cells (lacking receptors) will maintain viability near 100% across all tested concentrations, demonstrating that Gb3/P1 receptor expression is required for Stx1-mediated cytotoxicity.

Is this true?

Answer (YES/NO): YES